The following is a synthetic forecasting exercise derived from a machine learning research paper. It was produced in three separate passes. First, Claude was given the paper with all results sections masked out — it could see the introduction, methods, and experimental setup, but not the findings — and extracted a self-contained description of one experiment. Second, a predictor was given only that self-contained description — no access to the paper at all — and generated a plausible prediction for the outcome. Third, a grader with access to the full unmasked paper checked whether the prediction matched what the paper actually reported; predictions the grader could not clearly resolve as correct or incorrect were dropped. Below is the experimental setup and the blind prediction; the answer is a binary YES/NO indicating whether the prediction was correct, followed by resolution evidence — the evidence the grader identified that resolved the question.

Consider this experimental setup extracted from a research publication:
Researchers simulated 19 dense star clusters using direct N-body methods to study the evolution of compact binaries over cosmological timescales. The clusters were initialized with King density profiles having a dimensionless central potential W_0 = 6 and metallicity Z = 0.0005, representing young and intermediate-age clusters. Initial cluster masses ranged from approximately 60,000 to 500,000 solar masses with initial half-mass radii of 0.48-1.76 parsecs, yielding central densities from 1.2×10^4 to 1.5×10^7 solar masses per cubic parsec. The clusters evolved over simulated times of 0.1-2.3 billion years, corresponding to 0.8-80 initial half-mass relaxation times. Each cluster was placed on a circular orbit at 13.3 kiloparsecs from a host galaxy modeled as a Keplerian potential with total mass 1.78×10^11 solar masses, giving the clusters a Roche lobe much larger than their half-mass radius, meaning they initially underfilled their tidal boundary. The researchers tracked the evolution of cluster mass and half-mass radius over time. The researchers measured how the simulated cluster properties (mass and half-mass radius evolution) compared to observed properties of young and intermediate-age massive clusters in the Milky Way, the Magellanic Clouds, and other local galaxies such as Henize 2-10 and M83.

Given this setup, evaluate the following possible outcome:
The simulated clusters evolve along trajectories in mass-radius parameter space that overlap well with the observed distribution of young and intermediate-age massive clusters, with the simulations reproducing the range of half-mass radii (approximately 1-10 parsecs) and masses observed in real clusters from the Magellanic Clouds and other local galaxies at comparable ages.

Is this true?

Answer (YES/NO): YES